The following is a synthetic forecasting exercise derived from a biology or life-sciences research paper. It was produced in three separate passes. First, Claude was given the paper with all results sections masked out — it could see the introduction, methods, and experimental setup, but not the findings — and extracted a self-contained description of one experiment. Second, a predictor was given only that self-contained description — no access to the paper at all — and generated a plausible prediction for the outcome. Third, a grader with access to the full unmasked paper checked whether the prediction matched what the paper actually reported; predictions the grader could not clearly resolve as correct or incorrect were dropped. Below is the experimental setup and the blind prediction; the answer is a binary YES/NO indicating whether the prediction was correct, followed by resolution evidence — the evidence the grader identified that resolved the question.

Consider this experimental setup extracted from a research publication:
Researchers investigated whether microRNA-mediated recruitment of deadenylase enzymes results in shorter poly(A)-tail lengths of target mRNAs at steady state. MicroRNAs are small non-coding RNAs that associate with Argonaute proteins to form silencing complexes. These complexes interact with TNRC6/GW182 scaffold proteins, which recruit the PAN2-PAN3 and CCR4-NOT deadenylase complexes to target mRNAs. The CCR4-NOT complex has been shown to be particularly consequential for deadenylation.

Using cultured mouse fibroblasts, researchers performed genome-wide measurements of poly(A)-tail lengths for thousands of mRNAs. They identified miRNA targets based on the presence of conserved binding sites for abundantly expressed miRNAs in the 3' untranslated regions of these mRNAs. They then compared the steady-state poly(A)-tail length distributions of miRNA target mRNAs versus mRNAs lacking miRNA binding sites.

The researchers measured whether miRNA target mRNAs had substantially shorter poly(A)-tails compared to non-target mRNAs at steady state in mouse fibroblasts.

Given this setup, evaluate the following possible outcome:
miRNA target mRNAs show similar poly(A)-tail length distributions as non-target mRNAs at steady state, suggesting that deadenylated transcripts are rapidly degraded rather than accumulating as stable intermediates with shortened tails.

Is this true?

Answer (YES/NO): YES